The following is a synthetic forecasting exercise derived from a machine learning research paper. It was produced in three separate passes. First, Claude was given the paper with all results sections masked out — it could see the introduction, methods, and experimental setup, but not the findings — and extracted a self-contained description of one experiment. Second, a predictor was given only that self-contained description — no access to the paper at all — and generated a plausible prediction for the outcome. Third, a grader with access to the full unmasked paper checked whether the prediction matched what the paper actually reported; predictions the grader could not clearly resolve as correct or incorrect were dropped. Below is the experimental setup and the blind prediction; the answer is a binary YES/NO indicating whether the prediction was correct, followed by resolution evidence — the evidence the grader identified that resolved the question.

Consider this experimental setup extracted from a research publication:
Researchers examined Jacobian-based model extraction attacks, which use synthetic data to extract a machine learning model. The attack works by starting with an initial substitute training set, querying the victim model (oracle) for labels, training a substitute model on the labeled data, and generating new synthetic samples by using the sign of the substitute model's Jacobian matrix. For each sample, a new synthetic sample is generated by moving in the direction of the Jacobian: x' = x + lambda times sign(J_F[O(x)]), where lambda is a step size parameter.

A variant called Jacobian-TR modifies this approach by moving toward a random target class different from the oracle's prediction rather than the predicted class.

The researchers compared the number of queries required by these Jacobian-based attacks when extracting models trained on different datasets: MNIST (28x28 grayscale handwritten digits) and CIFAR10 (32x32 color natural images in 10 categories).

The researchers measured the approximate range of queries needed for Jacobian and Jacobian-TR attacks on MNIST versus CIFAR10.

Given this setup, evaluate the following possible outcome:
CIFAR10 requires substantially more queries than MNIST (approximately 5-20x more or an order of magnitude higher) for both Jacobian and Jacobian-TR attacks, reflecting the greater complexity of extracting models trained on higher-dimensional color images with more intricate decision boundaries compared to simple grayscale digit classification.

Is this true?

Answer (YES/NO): NO